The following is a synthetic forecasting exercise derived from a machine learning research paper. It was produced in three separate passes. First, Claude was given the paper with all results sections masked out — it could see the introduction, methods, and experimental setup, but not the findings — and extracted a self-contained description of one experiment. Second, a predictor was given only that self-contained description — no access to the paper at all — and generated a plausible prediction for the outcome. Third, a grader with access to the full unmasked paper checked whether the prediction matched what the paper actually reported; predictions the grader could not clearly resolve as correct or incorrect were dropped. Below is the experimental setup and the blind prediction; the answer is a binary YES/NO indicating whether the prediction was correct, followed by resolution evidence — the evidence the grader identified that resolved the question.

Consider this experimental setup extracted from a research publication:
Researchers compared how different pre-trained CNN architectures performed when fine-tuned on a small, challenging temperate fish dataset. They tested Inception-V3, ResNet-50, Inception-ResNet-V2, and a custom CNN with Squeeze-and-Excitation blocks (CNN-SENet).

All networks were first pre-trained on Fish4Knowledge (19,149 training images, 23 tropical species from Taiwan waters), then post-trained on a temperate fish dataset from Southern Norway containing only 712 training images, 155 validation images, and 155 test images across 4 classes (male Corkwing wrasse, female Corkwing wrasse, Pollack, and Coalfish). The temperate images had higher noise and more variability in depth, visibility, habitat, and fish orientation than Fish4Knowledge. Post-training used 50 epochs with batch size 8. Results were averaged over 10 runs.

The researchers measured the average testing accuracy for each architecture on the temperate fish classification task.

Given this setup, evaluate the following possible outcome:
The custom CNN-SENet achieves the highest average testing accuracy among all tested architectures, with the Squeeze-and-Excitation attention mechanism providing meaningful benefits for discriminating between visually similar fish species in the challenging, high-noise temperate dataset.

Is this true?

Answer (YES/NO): NO